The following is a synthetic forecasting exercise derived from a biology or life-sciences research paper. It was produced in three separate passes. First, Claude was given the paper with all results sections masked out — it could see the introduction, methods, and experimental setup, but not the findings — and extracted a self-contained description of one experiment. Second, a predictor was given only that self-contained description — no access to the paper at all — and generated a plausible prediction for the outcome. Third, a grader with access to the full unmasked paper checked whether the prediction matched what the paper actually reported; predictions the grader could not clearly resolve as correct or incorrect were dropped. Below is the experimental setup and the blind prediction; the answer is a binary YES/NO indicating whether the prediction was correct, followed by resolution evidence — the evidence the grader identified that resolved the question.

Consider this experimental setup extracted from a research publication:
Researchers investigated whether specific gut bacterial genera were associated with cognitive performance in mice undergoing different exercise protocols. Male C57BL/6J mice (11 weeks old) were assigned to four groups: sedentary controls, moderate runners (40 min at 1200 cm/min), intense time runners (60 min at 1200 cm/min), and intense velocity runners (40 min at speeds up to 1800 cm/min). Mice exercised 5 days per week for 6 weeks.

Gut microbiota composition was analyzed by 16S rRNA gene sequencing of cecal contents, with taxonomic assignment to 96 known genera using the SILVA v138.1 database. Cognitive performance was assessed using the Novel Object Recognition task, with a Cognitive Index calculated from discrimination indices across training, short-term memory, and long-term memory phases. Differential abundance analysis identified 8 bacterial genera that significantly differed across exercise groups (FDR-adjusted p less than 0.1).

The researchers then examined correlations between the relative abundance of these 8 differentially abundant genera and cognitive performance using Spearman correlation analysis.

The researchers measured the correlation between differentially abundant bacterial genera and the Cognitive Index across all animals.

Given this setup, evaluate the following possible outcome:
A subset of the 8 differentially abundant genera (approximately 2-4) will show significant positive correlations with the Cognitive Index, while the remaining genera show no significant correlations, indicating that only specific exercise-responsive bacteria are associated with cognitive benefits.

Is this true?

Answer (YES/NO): NO